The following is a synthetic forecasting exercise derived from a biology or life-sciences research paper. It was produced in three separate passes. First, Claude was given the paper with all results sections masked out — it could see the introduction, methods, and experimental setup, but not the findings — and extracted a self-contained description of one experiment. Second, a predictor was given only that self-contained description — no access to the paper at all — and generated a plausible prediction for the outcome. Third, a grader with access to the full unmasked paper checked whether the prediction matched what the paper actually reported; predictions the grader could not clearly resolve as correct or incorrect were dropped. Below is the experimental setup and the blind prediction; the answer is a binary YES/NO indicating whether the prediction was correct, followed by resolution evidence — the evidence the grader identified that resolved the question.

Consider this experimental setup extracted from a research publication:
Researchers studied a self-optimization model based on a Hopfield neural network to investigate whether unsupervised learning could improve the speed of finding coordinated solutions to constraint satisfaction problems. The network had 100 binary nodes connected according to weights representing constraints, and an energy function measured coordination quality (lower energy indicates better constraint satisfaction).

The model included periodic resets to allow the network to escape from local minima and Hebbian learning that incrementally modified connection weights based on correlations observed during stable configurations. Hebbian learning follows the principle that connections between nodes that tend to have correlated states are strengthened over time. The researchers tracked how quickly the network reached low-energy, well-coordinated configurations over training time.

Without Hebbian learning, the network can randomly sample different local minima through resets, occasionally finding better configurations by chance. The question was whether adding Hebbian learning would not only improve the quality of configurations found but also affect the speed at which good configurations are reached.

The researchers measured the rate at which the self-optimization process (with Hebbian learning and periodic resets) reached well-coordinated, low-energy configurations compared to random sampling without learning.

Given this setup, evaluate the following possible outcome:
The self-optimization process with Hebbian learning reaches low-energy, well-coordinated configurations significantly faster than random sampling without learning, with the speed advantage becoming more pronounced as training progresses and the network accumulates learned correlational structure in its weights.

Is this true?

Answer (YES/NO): YES